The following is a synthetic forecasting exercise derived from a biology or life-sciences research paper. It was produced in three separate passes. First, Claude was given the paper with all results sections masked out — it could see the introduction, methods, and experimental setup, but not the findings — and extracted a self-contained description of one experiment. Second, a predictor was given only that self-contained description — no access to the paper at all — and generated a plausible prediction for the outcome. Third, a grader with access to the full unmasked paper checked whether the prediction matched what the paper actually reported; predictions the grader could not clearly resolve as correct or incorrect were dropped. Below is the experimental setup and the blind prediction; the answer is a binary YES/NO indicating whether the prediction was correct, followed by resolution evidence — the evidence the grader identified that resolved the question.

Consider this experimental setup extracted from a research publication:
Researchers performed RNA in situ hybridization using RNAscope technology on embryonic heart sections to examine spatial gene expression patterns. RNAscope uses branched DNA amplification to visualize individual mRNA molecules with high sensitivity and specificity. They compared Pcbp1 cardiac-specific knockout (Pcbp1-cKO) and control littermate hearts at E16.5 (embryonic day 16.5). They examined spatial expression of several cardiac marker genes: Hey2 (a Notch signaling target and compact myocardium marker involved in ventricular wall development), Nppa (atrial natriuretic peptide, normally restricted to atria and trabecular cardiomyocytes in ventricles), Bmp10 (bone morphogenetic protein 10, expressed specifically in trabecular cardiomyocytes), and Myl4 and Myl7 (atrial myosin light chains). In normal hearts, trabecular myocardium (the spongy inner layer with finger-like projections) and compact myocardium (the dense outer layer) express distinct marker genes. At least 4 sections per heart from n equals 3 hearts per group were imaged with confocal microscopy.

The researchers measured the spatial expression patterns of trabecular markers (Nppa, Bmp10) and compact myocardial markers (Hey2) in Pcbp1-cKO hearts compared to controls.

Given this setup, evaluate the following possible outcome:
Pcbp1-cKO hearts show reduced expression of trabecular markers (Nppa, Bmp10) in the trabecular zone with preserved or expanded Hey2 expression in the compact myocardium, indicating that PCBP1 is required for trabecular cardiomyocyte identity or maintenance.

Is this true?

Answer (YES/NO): NO